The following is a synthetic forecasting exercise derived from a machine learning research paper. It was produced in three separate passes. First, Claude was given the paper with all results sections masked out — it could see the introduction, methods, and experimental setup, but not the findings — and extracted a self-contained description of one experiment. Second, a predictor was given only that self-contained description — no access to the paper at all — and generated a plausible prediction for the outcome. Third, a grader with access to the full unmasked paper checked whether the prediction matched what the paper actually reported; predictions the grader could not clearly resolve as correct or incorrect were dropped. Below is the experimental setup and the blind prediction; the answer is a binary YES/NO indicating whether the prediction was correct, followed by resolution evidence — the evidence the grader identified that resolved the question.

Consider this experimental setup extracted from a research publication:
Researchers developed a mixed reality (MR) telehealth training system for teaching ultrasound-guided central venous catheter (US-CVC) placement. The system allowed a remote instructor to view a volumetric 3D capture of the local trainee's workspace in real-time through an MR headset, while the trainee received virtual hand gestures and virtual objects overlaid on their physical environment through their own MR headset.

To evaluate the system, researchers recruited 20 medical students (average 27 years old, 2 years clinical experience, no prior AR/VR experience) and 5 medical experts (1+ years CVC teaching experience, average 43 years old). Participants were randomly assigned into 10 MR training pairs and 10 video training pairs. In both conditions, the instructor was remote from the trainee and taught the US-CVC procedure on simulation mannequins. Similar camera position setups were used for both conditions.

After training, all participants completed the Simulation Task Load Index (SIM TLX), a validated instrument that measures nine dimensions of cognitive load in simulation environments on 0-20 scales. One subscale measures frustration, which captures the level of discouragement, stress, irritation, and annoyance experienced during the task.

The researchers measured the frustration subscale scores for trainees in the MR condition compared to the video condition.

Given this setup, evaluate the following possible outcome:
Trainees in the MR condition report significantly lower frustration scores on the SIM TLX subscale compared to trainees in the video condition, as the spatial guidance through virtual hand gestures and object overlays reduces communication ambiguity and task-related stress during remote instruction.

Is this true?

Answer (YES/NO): YES